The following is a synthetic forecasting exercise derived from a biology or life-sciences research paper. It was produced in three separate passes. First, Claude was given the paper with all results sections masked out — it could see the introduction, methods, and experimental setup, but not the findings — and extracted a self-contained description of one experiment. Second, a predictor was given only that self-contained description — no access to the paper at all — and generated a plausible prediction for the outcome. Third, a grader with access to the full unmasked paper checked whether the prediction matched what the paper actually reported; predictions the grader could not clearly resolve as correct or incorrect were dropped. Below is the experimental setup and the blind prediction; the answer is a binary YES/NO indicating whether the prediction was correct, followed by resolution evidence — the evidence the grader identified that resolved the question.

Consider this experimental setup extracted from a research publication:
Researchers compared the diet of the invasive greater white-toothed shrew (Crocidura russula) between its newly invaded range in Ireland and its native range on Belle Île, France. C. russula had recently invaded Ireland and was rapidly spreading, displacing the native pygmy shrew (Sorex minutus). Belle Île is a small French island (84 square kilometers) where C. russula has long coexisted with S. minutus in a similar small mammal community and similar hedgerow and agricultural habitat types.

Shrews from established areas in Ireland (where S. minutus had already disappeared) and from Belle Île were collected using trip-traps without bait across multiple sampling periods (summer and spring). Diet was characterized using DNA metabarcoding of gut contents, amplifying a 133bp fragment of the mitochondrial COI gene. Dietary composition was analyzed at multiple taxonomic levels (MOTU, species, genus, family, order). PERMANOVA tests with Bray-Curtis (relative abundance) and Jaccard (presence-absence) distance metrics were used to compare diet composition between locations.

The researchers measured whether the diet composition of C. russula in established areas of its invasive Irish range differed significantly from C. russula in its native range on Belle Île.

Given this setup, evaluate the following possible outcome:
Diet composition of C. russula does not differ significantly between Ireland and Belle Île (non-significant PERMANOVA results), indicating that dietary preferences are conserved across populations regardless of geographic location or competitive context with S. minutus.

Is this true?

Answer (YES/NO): NO